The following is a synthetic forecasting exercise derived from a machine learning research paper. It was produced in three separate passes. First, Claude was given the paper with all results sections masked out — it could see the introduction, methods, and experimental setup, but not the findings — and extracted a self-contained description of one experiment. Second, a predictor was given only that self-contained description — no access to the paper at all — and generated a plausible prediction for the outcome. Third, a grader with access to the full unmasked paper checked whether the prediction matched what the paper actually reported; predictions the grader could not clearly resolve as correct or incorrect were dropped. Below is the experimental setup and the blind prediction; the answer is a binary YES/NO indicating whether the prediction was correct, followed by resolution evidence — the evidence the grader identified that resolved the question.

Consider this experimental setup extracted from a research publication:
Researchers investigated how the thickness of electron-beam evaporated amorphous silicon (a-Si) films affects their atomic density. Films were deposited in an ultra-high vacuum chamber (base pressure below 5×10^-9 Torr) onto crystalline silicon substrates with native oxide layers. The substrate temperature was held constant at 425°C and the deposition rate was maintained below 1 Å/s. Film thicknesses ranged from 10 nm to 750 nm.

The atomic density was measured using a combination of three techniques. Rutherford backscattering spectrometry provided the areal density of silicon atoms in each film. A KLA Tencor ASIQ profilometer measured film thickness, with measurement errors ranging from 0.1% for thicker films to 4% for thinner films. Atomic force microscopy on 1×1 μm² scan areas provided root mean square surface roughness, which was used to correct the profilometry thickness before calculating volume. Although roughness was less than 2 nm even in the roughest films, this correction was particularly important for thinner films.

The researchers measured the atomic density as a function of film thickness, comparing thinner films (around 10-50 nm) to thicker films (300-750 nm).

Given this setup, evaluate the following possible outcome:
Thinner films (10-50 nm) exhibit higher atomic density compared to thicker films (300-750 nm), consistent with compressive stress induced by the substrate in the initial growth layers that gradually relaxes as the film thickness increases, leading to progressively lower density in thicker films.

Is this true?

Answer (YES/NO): NO